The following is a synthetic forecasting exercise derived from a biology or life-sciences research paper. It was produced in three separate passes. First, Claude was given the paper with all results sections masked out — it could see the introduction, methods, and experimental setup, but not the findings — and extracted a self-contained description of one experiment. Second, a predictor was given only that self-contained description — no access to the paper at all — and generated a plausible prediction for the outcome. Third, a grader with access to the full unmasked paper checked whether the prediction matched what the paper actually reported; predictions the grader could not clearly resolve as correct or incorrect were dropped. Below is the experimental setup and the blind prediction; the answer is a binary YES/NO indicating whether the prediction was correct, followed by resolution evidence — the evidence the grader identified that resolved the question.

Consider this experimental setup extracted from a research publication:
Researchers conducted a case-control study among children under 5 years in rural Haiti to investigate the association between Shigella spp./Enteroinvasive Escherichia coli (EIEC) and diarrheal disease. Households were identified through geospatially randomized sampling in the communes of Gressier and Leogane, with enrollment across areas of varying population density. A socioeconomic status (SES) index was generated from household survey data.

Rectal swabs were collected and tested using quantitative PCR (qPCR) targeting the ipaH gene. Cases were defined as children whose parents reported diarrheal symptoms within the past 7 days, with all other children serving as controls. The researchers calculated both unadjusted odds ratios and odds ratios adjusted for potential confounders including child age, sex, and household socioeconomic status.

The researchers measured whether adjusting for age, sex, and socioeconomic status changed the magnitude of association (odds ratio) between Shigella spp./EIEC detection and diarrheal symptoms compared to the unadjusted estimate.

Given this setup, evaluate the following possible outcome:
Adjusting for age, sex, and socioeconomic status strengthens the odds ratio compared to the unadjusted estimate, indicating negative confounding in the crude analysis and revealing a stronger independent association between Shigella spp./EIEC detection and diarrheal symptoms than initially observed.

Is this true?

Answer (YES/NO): NO